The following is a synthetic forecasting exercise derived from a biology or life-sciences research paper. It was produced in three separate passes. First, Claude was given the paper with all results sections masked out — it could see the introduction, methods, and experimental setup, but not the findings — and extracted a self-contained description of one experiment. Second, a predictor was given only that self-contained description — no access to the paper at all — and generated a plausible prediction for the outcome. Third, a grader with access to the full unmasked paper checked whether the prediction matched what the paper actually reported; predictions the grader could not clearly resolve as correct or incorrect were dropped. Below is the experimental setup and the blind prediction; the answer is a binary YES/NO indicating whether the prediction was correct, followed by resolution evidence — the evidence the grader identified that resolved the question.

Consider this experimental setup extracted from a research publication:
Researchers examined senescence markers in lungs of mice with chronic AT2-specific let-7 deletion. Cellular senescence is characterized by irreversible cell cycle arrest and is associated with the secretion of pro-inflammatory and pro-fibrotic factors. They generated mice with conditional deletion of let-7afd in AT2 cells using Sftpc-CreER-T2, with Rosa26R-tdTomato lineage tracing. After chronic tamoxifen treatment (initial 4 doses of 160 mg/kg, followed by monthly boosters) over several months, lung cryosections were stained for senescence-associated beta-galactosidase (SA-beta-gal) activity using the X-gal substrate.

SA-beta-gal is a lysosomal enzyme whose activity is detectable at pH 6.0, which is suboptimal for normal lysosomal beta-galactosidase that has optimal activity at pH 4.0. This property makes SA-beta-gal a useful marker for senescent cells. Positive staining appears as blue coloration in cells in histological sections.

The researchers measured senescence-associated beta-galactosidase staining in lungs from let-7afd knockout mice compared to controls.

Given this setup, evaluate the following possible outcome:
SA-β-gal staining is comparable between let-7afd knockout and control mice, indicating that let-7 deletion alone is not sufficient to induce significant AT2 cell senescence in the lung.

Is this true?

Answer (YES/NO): NO